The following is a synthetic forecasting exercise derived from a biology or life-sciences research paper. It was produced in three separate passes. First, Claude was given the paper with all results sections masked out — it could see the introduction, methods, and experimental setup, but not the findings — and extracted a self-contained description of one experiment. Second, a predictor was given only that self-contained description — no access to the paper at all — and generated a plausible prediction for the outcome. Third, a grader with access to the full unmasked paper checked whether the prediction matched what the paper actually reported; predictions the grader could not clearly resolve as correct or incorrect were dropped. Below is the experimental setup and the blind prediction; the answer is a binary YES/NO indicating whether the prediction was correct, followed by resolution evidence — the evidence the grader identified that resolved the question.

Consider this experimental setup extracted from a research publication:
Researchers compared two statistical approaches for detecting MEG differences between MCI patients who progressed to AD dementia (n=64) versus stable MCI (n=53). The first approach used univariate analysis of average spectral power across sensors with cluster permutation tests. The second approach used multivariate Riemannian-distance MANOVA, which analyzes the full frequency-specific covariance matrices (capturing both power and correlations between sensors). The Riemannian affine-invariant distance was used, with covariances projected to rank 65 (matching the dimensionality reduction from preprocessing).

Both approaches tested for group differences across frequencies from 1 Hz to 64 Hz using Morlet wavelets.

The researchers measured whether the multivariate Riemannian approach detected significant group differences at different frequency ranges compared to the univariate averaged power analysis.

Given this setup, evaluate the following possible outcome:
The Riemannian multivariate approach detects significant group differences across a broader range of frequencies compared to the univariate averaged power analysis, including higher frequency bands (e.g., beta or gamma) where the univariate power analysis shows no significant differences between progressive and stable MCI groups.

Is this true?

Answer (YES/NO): NO